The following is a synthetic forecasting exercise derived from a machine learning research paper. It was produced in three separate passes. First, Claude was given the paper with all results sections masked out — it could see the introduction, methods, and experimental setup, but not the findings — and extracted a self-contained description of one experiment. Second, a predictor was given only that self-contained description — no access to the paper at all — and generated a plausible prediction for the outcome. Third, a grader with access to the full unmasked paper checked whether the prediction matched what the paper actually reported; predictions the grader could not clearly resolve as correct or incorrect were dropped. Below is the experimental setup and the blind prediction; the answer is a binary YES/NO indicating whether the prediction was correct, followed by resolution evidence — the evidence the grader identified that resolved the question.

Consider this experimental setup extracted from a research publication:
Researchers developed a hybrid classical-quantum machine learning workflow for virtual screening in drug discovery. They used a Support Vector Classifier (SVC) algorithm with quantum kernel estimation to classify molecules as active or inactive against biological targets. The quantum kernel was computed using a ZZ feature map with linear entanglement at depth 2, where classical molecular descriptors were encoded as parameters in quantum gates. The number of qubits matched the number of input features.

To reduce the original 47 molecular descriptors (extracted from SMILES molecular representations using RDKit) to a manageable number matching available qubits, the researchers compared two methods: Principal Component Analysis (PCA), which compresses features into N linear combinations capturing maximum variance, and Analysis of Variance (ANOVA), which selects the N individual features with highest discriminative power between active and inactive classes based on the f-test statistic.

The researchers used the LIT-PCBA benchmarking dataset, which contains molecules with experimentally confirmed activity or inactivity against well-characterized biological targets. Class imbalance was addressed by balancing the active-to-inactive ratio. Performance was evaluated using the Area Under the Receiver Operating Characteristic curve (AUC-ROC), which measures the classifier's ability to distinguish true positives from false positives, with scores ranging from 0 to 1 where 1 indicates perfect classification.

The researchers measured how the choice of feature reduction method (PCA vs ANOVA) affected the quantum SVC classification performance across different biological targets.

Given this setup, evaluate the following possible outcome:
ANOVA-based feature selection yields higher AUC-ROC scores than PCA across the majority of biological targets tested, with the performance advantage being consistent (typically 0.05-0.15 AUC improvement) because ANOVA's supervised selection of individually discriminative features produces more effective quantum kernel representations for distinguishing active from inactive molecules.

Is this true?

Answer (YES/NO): NO